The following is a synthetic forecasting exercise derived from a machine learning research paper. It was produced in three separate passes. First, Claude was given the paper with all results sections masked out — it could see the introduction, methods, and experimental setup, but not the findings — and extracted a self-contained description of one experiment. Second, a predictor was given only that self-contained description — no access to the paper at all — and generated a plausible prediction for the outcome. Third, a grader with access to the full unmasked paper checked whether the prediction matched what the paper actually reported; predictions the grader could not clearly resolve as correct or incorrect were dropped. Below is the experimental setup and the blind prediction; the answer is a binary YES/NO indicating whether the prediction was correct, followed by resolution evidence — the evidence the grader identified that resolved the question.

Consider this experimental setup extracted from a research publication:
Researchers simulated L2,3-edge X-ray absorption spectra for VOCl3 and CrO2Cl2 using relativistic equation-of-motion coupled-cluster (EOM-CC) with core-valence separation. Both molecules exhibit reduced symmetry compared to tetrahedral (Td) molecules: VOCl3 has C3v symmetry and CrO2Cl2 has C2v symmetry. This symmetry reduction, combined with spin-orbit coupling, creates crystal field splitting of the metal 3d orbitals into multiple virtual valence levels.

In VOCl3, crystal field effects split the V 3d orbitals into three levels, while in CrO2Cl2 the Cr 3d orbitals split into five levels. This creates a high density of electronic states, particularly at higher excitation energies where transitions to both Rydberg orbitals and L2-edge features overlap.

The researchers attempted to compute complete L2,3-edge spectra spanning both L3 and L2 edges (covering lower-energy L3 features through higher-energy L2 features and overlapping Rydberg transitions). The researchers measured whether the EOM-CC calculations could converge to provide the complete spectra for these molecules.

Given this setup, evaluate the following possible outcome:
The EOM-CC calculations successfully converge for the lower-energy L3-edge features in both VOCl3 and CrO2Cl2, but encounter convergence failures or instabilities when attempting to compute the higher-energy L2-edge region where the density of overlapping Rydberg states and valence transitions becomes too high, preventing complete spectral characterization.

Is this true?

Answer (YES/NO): YES